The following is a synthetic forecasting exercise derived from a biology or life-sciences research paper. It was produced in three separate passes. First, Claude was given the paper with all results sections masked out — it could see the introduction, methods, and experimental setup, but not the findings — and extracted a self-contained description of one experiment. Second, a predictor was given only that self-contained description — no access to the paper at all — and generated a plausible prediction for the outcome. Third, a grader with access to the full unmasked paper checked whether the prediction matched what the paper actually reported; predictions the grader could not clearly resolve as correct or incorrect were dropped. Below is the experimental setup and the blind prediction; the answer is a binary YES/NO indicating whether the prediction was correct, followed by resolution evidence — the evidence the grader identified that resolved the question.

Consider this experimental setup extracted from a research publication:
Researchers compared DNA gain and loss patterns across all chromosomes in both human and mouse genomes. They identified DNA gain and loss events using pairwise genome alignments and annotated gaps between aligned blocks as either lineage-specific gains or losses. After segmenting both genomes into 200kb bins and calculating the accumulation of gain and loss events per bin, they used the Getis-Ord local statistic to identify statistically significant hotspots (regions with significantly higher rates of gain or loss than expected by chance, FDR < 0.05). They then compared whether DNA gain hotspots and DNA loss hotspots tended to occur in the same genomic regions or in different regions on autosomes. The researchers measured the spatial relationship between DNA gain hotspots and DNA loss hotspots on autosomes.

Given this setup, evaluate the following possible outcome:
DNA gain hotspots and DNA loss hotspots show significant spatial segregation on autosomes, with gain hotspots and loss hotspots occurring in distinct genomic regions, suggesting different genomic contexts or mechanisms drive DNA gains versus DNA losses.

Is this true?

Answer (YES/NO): NO